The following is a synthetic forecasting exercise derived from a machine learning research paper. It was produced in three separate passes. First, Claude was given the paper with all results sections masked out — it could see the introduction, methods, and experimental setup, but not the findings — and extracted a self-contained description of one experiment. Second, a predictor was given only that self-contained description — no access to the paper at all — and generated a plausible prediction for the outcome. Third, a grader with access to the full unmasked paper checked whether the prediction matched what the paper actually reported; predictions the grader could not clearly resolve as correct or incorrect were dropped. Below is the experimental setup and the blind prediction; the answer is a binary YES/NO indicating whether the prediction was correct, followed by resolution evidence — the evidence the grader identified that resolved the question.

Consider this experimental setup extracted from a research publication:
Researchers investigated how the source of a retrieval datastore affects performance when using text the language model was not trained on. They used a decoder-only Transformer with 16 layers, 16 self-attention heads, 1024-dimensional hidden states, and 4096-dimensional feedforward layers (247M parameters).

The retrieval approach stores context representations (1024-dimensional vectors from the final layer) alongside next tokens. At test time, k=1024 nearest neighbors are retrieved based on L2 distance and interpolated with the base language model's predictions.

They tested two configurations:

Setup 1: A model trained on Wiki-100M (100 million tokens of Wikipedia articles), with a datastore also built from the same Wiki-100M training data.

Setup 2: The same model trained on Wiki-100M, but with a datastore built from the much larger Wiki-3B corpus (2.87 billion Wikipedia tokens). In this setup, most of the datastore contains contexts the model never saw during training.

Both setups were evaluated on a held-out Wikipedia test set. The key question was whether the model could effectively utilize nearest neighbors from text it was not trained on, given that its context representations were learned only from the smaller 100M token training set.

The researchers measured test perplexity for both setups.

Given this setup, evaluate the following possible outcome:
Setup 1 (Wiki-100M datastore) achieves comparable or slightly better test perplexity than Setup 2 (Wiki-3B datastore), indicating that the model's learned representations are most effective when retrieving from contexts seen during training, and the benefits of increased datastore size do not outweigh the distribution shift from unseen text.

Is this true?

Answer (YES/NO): NO